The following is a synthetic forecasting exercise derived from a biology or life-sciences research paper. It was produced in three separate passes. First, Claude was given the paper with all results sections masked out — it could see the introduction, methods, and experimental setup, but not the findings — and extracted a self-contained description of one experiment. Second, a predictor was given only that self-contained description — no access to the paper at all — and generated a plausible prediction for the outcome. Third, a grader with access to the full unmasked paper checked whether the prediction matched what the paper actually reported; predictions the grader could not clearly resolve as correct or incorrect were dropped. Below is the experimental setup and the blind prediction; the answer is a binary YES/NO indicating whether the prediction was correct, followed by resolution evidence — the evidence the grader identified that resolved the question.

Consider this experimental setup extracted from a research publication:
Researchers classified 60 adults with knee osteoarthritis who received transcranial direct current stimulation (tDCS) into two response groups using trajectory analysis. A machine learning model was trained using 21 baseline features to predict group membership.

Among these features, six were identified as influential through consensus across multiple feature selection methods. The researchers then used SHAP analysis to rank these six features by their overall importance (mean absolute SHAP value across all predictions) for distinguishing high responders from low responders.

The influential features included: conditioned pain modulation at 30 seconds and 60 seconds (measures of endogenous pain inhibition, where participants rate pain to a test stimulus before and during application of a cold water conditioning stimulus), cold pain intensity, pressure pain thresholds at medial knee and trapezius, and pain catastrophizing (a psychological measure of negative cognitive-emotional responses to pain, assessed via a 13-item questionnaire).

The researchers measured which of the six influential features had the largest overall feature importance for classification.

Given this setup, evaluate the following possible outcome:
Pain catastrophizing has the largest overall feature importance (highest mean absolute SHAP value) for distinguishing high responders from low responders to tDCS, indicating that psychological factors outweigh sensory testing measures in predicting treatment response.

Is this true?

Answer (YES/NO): YES